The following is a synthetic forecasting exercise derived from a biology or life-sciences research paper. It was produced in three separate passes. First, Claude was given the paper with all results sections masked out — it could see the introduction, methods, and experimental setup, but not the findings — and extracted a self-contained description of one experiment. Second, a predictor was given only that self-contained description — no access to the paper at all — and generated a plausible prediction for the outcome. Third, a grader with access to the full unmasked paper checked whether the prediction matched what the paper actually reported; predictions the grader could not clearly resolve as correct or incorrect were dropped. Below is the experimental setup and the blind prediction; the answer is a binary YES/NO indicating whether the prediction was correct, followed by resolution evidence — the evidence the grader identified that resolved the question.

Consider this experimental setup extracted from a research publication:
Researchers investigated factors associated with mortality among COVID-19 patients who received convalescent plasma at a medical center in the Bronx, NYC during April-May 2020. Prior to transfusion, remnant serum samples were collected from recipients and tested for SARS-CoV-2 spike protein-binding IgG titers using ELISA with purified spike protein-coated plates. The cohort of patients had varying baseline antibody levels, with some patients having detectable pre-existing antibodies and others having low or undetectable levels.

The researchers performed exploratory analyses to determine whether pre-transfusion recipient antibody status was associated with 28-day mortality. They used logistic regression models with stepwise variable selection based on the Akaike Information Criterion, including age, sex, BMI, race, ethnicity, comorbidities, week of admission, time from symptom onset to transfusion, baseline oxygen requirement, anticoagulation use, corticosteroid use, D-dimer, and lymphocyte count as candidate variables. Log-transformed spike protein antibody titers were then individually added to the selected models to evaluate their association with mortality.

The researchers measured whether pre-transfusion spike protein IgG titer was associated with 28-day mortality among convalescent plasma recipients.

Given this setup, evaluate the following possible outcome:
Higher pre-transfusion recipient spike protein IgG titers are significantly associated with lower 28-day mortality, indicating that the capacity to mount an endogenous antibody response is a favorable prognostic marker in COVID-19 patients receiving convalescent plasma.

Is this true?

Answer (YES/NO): NO